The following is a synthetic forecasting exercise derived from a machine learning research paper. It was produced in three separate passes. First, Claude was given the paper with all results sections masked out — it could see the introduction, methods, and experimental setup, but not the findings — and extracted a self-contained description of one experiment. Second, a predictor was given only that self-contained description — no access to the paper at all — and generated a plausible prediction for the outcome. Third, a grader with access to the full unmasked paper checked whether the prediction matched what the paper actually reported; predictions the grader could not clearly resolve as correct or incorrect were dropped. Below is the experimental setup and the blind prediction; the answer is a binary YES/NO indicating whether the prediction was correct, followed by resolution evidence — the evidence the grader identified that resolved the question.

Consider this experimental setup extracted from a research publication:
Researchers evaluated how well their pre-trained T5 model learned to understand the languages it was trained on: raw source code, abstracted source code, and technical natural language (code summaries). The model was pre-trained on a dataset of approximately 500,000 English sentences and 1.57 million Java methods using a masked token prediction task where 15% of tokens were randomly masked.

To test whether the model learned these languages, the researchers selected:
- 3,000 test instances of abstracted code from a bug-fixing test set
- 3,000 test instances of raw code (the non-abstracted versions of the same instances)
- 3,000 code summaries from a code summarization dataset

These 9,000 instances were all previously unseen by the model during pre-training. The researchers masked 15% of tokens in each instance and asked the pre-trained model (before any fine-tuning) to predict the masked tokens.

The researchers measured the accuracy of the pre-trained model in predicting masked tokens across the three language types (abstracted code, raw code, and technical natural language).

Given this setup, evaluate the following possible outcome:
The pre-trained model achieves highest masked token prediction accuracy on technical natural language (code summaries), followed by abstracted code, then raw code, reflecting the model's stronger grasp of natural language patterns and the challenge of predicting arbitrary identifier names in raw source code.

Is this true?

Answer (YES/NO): NO